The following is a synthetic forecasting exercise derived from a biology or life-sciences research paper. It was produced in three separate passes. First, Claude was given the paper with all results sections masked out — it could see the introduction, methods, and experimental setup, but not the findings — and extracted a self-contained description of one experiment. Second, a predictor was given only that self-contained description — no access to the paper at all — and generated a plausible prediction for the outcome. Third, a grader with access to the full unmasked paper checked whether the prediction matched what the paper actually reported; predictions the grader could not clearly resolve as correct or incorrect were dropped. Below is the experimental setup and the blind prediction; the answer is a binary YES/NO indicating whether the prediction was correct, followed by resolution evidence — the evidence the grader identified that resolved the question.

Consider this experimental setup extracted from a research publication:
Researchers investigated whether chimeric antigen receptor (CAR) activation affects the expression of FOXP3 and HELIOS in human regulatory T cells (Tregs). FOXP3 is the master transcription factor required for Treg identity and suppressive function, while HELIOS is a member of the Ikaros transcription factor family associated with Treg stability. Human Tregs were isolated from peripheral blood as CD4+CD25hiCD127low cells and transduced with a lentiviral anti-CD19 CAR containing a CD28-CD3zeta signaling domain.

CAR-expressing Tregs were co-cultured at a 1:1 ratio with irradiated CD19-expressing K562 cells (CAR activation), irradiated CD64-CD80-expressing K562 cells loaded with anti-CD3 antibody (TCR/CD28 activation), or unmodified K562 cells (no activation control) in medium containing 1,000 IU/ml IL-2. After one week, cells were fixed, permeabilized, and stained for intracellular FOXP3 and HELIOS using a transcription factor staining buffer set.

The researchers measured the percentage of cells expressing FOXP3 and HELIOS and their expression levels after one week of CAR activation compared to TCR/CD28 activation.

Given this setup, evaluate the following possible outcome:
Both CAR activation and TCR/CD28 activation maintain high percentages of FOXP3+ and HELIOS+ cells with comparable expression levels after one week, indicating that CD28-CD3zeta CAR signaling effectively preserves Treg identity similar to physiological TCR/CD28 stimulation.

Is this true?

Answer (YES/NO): NO